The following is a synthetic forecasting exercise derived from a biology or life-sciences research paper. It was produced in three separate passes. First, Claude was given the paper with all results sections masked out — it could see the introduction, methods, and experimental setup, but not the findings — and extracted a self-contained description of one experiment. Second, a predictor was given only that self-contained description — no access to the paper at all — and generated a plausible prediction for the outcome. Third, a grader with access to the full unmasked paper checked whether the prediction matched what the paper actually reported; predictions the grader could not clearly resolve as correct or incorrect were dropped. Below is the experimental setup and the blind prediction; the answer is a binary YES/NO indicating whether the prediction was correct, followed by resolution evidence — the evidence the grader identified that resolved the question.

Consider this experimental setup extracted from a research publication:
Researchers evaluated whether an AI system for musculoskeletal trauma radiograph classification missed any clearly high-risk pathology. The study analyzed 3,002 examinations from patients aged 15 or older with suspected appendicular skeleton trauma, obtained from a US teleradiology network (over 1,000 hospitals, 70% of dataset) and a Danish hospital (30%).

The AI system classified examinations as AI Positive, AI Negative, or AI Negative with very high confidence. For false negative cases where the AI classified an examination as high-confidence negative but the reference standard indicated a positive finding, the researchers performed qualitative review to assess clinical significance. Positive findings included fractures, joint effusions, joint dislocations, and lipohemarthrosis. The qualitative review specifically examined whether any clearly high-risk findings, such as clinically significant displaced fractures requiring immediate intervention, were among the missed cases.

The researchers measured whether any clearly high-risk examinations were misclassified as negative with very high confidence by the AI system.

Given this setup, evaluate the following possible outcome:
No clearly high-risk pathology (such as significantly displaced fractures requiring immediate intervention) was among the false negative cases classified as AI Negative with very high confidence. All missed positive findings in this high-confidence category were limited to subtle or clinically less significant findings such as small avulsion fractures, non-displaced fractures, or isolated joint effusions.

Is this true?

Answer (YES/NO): NO